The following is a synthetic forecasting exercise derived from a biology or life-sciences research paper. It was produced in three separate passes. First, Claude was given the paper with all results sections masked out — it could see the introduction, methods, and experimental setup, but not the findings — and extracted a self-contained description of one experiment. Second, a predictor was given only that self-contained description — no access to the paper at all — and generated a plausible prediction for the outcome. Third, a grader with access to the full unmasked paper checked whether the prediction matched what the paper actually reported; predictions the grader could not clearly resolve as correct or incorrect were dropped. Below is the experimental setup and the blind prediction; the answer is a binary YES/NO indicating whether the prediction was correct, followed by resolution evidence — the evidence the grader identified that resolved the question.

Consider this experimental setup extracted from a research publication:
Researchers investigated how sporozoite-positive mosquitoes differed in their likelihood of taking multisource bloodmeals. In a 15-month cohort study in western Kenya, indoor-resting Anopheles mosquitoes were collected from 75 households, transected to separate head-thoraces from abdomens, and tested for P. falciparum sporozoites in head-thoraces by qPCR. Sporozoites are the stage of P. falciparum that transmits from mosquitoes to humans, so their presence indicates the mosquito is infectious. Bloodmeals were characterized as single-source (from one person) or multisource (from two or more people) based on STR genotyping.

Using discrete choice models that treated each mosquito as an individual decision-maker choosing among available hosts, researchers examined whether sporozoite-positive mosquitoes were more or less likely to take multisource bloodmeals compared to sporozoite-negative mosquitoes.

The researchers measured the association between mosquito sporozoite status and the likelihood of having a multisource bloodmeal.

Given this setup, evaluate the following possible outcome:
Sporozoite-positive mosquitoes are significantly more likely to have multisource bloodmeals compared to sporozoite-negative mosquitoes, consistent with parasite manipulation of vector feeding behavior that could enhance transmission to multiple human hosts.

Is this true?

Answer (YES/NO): NO